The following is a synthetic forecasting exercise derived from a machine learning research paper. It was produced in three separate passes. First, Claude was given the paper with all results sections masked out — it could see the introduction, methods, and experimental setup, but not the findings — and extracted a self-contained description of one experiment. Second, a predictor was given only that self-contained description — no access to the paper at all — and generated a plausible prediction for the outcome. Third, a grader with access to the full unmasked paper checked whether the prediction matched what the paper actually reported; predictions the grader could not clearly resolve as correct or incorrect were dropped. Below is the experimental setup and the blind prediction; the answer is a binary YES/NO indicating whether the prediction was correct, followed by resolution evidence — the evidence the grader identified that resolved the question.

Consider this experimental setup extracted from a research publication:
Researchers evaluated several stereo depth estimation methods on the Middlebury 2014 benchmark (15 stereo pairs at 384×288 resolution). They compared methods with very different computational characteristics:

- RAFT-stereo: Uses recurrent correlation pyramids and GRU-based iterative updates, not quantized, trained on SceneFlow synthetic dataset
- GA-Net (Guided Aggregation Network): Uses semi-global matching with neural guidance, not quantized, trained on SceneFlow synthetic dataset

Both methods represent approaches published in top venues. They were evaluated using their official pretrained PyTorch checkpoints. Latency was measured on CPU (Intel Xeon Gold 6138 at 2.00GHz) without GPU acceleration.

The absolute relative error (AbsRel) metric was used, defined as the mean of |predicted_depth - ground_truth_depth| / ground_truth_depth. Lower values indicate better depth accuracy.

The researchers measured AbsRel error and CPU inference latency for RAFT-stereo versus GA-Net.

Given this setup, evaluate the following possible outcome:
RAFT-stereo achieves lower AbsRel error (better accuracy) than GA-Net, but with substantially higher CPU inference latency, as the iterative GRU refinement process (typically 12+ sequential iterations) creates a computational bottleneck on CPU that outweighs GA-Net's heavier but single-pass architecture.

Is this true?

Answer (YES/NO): YES